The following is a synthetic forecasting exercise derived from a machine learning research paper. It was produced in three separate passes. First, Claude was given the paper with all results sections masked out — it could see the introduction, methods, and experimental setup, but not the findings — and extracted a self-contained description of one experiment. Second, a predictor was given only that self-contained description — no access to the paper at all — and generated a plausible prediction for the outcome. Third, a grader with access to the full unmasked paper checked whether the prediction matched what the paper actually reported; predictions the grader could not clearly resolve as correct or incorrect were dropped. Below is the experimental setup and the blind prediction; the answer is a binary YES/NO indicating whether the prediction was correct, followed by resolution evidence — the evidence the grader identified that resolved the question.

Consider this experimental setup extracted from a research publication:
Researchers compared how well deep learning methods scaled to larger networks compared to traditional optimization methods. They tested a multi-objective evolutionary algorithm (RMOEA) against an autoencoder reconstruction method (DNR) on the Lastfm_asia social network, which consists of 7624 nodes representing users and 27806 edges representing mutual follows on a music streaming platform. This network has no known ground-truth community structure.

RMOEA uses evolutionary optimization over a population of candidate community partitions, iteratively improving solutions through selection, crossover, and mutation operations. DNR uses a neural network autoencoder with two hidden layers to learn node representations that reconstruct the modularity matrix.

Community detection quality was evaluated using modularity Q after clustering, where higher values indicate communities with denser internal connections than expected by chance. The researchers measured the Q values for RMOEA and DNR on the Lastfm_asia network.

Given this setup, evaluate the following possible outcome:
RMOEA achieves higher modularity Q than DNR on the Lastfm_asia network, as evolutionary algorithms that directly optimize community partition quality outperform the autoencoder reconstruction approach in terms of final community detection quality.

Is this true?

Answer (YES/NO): YES